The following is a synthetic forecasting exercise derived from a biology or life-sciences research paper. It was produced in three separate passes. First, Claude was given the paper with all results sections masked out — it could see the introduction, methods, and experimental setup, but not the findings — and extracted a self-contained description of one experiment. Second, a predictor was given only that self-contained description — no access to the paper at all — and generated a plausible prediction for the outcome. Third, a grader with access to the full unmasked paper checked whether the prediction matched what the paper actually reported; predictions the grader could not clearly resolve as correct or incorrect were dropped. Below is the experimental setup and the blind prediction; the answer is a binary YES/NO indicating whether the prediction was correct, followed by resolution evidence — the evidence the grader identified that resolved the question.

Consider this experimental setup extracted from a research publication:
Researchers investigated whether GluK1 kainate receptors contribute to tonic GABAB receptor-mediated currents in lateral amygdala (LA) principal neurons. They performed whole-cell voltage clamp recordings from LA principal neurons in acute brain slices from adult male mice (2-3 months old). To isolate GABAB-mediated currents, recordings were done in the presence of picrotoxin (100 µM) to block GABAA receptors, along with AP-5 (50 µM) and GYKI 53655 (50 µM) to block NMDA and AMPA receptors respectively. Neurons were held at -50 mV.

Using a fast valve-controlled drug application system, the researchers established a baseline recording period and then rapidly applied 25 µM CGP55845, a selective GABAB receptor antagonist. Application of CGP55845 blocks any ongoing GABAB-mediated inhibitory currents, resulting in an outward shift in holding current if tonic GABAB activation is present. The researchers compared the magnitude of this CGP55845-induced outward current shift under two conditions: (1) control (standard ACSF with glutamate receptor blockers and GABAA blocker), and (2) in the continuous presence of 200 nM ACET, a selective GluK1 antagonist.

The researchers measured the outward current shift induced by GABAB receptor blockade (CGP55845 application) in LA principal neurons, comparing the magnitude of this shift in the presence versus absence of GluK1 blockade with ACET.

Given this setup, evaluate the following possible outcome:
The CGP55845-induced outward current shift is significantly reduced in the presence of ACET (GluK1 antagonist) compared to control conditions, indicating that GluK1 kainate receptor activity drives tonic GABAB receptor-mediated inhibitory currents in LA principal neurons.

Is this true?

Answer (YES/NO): YES